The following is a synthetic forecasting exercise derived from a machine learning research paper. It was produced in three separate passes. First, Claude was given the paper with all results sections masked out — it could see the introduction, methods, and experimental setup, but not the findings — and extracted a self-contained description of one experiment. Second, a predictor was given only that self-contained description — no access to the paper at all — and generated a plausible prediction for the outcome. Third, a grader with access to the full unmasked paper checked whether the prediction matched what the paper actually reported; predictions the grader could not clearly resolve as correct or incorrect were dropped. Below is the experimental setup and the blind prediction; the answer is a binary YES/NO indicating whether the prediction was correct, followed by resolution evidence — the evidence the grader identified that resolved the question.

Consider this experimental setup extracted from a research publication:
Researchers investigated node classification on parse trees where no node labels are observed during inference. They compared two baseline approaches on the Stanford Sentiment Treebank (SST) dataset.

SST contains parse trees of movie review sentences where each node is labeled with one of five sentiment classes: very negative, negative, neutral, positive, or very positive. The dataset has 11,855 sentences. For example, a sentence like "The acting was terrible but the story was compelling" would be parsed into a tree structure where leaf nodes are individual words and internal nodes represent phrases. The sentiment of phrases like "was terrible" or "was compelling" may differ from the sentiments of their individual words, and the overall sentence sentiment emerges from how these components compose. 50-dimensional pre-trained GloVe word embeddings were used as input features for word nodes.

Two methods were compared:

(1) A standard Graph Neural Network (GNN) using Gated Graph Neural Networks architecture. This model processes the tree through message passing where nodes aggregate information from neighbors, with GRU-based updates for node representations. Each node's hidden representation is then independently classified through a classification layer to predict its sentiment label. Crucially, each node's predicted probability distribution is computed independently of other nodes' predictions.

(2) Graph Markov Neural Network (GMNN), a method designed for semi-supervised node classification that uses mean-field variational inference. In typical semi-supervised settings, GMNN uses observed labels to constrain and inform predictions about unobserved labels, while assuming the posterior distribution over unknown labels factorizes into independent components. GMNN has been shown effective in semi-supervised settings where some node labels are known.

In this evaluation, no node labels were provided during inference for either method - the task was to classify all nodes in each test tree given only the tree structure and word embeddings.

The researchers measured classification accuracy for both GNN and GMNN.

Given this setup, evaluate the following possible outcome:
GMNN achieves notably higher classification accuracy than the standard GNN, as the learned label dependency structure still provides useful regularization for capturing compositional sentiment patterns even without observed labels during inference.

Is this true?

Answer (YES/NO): NO